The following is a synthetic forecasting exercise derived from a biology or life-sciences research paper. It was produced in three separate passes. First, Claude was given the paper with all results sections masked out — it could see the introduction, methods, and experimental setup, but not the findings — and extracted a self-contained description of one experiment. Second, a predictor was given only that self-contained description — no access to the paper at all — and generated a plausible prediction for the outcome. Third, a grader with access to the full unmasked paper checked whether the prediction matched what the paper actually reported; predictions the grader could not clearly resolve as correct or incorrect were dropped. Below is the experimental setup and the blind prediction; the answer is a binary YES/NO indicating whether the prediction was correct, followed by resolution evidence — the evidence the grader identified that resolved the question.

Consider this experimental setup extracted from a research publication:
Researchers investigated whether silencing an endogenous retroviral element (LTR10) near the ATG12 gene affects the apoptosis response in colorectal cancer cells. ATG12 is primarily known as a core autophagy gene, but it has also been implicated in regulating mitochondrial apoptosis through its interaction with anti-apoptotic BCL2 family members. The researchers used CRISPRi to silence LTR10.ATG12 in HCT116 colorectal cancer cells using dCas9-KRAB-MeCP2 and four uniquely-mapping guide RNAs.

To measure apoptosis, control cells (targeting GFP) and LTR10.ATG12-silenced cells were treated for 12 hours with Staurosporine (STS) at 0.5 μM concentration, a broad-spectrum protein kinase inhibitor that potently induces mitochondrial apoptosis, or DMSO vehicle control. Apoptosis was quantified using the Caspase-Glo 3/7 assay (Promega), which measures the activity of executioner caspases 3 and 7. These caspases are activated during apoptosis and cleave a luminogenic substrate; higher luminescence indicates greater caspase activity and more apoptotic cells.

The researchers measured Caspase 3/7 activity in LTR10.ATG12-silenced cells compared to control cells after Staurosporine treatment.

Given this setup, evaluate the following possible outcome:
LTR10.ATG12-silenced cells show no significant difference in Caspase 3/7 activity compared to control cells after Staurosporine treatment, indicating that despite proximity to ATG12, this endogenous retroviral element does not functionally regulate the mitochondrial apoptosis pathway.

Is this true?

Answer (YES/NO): NO